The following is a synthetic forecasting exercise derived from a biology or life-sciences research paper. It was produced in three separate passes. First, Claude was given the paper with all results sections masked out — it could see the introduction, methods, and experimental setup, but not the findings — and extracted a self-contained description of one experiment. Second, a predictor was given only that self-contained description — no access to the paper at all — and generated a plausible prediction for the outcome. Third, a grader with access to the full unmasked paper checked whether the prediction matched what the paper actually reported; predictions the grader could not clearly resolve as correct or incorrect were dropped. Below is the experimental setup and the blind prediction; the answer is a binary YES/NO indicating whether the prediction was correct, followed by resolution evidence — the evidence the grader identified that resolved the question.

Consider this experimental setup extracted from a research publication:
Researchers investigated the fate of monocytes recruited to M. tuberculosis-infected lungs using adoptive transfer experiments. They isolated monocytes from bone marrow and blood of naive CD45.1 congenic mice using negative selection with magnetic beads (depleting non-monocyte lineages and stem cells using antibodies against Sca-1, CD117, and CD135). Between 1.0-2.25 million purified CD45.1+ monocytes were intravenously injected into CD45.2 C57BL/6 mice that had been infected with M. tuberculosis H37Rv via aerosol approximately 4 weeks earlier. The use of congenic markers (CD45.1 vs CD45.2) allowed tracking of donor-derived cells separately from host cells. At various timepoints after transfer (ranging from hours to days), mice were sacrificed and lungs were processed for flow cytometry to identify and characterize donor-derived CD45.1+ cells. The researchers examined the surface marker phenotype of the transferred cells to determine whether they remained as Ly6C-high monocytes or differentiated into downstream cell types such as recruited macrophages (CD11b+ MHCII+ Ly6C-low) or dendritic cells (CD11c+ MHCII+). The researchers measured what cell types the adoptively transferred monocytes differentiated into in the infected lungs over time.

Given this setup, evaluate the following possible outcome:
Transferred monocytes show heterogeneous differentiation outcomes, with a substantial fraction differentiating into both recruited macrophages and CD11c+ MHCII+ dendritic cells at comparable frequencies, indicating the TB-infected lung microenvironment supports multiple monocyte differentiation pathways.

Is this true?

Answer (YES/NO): NO